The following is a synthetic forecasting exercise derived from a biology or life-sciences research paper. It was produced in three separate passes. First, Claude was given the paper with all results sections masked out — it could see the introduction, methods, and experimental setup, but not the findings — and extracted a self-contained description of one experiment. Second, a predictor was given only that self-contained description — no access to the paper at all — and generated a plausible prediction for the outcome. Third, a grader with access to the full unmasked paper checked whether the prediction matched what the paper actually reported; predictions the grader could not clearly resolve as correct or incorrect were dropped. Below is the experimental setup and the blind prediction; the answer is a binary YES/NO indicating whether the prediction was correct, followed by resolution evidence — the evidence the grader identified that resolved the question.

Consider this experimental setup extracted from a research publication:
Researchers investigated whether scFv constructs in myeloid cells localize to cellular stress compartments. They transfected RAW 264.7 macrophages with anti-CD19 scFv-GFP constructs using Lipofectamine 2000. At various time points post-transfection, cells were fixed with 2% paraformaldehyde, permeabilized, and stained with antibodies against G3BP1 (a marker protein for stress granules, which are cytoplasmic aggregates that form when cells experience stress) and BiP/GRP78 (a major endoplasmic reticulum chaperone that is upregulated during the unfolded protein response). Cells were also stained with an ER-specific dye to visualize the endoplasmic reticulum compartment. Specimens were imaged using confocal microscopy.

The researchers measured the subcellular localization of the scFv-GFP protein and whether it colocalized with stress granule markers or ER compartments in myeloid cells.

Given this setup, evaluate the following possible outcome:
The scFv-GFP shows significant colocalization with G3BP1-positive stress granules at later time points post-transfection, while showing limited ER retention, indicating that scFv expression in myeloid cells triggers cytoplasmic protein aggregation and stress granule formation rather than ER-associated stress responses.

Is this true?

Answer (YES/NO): NO